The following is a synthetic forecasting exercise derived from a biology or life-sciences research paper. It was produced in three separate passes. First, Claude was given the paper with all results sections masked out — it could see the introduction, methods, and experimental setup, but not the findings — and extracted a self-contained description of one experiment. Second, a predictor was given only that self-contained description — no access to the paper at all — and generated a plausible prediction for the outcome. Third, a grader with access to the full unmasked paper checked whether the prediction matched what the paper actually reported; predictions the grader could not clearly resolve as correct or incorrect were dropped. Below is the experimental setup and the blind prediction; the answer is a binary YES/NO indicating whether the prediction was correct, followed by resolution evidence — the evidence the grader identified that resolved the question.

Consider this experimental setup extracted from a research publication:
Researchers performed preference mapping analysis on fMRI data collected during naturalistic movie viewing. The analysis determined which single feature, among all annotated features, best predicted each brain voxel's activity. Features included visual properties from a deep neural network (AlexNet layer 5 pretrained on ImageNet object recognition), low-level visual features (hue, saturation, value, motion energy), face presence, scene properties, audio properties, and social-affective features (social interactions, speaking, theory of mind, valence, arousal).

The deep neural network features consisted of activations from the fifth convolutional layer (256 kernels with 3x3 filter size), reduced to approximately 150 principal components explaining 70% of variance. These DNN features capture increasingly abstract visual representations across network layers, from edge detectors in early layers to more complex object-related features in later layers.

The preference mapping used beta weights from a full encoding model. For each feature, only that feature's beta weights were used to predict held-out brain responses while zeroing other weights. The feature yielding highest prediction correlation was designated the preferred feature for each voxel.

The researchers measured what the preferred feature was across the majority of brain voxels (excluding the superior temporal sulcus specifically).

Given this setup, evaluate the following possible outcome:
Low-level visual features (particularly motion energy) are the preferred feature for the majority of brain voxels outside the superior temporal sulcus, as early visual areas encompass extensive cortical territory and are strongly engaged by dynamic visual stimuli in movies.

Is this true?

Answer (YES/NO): NO